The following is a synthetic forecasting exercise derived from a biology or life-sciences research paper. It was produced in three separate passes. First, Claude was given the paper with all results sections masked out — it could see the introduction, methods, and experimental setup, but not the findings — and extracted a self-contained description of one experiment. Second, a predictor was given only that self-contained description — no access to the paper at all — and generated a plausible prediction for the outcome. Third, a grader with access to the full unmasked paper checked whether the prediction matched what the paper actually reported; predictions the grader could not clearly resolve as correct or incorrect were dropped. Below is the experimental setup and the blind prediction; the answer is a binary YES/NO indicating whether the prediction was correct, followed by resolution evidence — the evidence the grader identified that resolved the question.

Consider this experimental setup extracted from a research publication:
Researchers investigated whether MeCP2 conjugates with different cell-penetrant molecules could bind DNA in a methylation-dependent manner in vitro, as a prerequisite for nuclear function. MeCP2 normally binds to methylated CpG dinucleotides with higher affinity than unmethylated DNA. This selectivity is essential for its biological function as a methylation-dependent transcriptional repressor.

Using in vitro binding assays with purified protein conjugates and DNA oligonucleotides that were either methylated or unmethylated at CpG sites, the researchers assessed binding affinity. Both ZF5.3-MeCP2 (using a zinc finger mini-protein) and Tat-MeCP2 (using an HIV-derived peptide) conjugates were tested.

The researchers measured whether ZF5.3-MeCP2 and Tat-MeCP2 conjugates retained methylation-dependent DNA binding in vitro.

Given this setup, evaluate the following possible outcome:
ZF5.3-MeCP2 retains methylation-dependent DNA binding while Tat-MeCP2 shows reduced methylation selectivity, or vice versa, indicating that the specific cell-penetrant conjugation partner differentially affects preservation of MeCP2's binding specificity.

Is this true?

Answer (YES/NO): NO